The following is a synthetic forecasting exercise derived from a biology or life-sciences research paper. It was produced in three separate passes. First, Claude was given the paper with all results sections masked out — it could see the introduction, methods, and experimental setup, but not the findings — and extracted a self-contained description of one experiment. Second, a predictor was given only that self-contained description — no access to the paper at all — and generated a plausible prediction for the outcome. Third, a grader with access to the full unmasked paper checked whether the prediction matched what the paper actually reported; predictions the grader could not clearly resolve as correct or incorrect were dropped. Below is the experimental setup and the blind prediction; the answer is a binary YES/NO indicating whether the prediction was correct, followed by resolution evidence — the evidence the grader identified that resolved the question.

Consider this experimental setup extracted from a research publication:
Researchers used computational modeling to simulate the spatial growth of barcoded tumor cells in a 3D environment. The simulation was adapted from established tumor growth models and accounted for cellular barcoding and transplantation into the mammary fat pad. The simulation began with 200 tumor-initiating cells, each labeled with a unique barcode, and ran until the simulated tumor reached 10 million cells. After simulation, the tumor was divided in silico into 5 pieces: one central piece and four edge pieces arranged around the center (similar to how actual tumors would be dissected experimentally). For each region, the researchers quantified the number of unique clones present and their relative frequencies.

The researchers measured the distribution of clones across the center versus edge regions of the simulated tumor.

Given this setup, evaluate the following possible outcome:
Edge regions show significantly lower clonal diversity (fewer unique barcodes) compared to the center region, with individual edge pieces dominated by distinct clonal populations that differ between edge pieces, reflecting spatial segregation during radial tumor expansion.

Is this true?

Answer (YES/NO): YES